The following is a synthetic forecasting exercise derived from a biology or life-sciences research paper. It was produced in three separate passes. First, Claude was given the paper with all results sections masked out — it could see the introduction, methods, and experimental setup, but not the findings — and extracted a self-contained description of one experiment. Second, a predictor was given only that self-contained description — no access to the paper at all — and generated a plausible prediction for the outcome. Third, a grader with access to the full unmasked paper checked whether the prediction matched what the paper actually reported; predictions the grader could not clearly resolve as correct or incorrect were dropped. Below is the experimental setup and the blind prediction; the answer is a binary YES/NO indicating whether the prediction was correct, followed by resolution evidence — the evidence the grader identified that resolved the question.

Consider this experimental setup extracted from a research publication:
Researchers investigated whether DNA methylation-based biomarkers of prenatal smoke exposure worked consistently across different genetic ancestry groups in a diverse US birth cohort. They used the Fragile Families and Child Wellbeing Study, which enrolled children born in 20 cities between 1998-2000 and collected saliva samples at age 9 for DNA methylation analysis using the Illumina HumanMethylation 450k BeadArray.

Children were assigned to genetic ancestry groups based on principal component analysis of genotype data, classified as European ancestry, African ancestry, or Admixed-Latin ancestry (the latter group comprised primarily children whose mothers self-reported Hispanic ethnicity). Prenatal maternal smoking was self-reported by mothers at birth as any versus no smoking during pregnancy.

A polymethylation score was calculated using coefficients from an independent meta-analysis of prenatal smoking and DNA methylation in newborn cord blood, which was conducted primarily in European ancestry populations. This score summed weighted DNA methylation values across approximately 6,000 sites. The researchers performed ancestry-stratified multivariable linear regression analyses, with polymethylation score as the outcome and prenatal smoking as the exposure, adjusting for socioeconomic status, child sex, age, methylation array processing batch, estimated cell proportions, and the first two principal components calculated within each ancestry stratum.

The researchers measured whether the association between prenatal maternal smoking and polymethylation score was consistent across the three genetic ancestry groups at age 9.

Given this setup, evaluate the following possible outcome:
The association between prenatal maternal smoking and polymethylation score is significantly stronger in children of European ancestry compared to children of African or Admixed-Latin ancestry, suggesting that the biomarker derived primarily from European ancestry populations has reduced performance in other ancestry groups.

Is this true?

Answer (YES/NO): NO